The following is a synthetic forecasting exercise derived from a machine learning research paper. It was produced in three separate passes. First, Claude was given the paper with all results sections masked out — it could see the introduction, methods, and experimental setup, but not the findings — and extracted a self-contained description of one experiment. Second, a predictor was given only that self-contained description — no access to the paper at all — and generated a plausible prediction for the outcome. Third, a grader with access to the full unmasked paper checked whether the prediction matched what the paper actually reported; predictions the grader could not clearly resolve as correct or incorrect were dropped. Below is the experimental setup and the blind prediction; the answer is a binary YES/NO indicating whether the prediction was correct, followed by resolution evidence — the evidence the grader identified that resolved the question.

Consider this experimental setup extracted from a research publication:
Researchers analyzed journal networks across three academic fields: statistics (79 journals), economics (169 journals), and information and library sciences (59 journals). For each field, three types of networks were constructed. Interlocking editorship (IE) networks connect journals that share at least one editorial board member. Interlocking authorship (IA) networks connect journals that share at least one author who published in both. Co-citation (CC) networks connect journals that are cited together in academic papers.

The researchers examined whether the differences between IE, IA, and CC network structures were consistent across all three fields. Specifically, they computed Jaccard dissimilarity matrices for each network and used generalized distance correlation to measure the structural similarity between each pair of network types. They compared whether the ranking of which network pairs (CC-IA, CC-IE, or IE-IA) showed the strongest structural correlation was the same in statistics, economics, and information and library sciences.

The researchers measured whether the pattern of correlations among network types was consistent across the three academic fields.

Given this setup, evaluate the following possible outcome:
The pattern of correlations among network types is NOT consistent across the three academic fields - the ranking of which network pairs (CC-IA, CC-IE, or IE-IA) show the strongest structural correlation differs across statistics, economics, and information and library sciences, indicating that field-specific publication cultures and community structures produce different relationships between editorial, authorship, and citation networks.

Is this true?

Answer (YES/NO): NO